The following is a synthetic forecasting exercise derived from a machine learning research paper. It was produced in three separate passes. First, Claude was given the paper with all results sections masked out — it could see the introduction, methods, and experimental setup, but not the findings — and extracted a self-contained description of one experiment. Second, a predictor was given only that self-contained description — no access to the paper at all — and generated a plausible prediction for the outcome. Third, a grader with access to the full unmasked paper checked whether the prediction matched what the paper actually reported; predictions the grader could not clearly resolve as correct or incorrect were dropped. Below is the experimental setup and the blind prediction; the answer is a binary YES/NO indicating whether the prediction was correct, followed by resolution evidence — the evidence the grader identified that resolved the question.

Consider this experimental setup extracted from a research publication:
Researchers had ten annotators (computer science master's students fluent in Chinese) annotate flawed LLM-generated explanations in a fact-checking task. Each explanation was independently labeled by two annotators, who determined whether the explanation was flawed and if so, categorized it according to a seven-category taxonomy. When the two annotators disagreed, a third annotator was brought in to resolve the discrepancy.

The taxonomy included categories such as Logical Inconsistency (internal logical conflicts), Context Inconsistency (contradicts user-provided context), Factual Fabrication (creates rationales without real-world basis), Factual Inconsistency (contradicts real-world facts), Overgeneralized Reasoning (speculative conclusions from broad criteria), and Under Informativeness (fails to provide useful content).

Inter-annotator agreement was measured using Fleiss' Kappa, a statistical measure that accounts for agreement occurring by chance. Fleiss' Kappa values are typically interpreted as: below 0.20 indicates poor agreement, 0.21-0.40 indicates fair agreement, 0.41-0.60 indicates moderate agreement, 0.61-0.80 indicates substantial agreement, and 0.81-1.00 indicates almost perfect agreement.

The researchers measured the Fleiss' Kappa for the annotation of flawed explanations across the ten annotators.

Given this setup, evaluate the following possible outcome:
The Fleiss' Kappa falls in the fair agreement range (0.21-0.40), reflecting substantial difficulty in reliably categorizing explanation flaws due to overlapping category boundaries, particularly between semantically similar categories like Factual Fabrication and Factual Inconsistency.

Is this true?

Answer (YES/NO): NO